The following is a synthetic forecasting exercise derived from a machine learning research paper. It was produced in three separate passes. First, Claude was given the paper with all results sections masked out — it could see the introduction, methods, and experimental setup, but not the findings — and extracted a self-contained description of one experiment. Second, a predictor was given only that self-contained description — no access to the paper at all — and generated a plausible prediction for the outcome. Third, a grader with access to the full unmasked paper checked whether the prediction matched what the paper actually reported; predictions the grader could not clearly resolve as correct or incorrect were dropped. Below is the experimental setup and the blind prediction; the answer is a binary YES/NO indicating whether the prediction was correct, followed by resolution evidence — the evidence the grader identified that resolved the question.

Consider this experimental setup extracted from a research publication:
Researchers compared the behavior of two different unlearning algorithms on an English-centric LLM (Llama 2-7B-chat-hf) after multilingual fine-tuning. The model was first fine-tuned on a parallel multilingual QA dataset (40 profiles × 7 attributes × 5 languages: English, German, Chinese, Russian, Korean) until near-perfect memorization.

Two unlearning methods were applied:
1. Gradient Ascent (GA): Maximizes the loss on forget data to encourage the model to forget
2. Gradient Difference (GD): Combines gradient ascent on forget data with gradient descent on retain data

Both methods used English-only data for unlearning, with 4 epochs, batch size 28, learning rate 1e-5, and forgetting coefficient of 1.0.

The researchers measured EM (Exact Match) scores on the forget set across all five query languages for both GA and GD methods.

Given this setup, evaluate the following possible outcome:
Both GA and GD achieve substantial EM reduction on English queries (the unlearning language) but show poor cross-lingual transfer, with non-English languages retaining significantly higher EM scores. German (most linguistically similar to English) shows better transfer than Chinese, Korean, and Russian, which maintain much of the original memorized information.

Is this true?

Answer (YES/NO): YES